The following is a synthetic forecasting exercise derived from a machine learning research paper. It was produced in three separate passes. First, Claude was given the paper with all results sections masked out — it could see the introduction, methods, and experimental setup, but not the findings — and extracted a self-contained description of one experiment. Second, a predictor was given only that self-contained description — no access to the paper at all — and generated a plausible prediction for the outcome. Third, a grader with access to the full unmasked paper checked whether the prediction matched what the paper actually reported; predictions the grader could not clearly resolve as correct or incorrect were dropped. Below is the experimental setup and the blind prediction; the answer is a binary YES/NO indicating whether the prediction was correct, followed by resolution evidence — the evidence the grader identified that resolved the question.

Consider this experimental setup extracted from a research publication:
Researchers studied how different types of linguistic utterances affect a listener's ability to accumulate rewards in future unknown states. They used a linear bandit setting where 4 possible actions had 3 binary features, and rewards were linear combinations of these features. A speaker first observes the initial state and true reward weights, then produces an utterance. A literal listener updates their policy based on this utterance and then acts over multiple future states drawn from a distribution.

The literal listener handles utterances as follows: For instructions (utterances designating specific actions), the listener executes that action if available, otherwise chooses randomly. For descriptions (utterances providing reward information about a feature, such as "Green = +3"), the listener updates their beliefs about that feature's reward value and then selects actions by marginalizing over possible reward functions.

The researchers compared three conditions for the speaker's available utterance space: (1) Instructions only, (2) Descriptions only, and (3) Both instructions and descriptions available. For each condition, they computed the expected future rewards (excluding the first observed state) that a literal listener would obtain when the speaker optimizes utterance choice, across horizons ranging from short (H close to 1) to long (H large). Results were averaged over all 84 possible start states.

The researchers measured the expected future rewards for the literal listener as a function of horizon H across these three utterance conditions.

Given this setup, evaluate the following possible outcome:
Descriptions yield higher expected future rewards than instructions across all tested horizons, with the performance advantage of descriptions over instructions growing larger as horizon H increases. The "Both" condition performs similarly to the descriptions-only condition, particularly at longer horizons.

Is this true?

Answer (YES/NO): NO